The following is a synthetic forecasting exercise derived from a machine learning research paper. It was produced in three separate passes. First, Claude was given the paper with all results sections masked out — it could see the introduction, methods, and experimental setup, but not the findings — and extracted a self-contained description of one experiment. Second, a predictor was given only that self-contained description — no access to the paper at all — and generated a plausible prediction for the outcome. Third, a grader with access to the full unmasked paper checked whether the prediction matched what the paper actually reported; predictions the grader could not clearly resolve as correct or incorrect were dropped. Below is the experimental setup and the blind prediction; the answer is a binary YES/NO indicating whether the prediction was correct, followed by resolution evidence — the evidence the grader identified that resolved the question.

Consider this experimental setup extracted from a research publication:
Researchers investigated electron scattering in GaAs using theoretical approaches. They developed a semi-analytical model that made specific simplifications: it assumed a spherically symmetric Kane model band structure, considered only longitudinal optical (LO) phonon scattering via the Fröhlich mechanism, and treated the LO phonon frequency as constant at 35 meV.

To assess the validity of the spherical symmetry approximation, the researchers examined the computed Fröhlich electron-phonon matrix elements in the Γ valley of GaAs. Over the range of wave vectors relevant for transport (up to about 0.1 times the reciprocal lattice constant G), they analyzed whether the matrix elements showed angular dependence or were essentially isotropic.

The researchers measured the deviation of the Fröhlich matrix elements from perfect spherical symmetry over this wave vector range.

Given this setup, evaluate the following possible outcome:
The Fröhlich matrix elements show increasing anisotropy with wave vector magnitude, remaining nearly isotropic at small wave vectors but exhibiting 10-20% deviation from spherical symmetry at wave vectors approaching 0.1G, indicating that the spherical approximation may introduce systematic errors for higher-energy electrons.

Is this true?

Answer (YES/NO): NO